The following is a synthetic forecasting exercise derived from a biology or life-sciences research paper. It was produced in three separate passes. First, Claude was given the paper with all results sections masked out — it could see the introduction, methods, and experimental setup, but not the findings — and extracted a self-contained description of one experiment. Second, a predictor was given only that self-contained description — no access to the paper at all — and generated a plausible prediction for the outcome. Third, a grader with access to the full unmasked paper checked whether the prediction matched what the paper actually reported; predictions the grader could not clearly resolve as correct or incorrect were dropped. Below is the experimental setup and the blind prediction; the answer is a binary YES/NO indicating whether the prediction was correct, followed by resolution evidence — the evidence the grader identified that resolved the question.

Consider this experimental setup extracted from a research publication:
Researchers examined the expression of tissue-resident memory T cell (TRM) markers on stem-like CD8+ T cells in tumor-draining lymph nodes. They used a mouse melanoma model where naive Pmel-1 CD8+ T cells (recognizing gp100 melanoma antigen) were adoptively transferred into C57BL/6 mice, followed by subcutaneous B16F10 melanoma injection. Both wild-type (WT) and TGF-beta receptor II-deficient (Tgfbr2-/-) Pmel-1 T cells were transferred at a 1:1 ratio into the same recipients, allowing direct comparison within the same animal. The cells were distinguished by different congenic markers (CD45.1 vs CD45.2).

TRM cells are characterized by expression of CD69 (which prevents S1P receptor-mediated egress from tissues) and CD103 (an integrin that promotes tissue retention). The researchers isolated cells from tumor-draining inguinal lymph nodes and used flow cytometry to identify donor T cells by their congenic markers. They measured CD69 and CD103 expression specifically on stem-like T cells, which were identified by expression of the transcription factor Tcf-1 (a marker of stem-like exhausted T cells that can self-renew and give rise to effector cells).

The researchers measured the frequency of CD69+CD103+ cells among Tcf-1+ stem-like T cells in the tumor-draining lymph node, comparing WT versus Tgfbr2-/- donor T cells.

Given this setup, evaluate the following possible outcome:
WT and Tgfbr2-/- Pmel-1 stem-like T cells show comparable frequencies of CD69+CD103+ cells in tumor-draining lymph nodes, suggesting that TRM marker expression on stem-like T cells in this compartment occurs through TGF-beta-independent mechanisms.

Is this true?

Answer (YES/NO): NO